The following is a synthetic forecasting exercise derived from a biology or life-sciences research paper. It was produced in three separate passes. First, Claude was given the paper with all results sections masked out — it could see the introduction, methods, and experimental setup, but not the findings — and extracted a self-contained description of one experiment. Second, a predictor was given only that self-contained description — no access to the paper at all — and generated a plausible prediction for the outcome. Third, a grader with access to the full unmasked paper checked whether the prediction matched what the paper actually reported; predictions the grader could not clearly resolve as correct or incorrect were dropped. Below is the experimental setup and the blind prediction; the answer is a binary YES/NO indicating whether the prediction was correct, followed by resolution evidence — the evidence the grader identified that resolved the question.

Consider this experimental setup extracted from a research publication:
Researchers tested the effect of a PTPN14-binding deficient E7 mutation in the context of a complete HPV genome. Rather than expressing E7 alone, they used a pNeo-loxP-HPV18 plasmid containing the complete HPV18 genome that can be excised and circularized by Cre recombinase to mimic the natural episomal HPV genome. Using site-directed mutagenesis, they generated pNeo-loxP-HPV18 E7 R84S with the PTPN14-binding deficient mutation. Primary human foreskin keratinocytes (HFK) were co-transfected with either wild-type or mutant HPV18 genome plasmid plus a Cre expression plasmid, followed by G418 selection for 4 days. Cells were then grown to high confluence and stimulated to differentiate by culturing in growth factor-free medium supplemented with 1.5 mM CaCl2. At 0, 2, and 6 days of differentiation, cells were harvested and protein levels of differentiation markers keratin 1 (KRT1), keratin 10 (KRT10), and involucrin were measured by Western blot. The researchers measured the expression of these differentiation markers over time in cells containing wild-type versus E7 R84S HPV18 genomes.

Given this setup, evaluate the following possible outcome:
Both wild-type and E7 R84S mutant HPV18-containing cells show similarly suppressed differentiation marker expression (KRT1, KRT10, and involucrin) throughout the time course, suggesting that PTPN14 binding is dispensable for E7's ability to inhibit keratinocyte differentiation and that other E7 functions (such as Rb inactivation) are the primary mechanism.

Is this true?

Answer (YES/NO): NO